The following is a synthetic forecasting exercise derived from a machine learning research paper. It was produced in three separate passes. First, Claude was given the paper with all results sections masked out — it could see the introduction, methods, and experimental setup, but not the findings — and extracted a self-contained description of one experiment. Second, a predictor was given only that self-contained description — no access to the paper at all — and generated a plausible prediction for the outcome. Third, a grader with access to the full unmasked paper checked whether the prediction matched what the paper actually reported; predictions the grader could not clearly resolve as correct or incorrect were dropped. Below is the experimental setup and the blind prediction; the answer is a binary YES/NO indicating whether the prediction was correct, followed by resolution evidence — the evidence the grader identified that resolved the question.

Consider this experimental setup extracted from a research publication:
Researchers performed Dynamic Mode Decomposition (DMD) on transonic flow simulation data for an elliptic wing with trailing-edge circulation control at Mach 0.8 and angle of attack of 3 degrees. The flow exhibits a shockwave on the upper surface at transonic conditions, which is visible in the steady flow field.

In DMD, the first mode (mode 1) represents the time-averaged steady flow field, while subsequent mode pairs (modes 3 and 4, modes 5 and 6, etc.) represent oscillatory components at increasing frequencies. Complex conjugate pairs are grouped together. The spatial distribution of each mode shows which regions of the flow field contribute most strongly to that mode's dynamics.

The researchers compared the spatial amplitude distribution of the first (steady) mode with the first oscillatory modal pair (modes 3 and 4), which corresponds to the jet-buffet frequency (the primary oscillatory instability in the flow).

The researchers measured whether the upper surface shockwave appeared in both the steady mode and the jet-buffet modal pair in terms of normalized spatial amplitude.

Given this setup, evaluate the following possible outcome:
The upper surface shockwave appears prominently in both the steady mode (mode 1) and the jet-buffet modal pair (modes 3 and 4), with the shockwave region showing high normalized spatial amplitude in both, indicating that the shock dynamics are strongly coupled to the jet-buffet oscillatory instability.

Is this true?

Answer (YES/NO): NO